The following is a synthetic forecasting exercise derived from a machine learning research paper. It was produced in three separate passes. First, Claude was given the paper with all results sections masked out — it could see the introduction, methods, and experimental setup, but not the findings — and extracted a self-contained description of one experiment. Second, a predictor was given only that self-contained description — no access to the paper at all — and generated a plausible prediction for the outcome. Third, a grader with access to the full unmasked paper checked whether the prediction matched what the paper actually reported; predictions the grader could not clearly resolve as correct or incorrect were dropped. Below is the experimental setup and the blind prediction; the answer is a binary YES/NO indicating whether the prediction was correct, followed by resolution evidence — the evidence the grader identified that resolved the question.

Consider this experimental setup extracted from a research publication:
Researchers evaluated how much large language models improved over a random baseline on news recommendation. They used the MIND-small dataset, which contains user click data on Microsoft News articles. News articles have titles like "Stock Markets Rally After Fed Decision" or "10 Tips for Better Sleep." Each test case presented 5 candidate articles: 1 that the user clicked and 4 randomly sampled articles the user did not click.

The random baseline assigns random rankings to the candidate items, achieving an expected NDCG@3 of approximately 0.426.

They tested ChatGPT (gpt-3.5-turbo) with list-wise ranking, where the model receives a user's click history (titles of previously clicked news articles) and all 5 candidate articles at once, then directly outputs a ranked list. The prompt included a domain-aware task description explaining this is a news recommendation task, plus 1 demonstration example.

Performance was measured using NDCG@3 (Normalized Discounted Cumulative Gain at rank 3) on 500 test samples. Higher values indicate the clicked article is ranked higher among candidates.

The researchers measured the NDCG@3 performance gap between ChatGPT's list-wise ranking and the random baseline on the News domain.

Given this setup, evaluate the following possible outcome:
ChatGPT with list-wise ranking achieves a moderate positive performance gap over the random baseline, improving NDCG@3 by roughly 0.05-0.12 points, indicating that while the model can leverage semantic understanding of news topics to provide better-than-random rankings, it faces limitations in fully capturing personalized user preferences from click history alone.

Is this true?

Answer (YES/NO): YES